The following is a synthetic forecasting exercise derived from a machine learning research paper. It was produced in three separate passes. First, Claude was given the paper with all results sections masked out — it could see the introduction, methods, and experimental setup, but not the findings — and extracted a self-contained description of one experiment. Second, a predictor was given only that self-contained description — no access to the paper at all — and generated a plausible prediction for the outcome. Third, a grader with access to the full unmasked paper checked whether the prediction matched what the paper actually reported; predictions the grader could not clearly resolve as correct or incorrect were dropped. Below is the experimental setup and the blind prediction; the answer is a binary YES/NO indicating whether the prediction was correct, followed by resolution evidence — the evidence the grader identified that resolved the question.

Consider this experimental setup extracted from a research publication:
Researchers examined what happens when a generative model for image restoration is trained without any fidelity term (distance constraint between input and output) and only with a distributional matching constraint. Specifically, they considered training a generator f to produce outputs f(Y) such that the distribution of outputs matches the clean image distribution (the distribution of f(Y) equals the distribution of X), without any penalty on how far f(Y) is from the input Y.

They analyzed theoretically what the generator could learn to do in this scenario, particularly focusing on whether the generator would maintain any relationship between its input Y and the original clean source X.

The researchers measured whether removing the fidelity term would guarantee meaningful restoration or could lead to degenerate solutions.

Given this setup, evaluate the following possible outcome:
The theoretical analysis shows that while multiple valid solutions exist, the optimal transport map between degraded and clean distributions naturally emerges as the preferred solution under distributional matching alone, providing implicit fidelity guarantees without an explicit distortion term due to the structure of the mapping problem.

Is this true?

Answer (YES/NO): NO